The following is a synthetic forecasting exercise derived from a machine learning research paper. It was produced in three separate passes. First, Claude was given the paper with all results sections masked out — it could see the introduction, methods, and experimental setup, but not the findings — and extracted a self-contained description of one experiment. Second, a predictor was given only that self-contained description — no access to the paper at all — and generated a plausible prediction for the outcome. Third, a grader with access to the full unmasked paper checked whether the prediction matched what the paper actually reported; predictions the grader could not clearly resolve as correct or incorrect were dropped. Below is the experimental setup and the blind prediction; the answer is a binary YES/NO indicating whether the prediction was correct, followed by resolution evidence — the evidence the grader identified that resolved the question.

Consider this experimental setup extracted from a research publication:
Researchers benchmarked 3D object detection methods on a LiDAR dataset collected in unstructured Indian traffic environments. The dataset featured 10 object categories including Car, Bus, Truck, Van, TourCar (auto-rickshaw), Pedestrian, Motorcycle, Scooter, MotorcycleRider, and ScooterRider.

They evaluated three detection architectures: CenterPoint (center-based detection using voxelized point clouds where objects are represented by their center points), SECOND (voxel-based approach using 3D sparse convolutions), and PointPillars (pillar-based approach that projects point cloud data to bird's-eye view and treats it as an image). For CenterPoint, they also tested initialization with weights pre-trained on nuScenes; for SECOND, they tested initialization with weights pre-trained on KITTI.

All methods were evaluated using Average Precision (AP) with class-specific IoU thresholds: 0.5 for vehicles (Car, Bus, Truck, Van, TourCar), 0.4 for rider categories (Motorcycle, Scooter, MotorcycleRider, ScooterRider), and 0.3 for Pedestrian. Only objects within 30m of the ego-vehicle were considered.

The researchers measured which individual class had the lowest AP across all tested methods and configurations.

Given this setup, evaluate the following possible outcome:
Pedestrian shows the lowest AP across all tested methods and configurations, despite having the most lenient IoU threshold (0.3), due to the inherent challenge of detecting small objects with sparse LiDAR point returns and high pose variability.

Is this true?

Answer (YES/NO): NO